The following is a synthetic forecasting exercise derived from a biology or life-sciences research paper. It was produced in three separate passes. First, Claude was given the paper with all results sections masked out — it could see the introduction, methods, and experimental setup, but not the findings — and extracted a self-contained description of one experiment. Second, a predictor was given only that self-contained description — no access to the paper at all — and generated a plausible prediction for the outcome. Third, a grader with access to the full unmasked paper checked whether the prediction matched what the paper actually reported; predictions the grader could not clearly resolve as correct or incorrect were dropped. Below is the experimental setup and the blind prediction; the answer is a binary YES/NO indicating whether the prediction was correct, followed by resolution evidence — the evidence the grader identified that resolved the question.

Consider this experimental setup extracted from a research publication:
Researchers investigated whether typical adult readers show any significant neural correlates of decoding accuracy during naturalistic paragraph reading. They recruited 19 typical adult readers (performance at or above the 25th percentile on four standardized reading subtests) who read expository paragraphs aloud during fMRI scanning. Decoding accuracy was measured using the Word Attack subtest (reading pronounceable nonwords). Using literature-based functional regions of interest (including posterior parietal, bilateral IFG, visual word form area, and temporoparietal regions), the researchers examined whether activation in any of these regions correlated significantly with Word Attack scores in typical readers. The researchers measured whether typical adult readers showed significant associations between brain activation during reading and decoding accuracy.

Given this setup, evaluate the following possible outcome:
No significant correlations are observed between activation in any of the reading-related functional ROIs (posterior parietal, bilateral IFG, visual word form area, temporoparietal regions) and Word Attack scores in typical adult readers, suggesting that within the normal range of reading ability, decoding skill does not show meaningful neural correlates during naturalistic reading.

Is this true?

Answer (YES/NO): YES